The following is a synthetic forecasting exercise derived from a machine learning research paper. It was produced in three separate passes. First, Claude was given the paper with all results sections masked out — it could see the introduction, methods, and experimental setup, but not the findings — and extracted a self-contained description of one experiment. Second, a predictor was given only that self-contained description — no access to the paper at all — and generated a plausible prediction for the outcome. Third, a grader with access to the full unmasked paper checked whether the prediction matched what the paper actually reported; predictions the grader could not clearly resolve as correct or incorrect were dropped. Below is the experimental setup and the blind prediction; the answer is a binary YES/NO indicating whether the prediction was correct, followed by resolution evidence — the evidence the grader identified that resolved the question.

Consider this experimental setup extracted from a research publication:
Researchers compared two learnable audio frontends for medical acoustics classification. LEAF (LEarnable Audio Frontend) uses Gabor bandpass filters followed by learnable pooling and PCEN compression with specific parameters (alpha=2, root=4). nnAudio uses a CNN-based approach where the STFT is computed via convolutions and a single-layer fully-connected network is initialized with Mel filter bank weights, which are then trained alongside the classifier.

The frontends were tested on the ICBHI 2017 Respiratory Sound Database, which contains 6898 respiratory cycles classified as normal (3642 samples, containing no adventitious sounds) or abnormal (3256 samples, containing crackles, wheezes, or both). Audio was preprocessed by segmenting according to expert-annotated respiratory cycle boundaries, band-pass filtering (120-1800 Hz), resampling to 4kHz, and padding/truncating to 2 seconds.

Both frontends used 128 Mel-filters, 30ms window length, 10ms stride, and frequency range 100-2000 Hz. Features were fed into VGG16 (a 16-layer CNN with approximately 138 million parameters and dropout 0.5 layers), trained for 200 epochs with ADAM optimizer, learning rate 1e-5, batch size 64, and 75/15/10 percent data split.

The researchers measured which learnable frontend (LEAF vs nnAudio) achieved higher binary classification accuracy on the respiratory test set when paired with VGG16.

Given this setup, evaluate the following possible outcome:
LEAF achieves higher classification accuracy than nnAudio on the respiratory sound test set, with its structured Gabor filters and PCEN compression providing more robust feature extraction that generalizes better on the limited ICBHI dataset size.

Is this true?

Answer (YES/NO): YES